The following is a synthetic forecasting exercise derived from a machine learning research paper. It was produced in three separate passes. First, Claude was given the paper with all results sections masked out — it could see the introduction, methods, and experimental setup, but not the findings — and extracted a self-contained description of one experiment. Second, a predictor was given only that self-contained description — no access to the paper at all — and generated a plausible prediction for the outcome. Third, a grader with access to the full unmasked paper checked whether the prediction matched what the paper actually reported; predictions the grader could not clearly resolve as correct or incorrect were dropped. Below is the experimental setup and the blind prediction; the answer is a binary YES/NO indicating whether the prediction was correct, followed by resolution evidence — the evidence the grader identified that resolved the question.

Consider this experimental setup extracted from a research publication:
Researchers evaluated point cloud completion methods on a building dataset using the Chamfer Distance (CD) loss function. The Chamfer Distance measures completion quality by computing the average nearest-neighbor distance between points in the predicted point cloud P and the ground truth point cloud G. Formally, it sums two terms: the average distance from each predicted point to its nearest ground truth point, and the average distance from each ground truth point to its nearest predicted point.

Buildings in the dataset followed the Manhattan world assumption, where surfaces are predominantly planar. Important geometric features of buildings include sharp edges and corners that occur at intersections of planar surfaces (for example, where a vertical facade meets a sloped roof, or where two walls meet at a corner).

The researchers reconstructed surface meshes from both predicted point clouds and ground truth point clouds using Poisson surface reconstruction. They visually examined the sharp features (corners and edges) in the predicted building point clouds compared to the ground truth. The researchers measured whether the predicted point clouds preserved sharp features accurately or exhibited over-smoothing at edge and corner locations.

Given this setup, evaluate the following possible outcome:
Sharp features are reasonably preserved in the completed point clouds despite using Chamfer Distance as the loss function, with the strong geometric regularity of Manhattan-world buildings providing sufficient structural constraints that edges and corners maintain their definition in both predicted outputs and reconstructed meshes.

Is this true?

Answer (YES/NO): NO